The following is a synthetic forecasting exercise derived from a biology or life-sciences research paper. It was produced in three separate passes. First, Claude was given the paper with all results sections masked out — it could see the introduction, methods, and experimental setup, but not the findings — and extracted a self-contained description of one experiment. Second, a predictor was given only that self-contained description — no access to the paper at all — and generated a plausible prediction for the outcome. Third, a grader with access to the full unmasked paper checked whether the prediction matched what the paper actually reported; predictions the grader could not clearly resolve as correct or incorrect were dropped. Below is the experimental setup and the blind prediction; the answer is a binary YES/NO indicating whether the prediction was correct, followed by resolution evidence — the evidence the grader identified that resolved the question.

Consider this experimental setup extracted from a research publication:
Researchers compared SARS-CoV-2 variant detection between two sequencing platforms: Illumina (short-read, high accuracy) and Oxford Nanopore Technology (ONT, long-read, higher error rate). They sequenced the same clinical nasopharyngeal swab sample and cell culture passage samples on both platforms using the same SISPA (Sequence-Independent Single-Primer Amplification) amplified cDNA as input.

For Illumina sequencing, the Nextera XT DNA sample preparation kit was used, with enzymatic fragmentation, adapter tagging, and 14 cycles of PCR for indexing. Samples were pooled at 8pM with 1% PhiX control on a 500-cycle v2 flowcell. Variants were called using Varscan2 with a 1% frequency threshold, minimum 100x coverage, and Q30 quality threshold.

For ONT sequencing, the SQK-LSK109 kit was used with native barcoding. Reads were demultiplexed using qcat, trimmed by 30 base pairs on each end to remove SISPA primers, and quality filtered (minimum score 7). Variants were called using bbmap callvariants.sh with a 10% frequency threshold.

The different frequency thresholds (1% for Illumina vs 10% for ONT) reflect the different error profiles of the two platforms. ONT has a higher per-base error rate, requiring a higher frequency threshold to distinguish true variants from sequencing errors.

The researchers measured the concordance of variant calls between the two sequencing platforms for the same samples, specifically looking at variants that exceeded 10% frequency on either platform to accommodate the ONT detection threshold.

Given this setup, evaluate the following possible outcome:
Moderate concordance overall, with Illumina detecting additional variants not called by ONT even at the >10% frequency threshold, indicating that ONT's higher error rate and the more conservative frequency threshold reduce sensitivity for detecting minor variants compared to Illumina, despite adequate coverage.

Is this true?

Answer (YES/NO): NO